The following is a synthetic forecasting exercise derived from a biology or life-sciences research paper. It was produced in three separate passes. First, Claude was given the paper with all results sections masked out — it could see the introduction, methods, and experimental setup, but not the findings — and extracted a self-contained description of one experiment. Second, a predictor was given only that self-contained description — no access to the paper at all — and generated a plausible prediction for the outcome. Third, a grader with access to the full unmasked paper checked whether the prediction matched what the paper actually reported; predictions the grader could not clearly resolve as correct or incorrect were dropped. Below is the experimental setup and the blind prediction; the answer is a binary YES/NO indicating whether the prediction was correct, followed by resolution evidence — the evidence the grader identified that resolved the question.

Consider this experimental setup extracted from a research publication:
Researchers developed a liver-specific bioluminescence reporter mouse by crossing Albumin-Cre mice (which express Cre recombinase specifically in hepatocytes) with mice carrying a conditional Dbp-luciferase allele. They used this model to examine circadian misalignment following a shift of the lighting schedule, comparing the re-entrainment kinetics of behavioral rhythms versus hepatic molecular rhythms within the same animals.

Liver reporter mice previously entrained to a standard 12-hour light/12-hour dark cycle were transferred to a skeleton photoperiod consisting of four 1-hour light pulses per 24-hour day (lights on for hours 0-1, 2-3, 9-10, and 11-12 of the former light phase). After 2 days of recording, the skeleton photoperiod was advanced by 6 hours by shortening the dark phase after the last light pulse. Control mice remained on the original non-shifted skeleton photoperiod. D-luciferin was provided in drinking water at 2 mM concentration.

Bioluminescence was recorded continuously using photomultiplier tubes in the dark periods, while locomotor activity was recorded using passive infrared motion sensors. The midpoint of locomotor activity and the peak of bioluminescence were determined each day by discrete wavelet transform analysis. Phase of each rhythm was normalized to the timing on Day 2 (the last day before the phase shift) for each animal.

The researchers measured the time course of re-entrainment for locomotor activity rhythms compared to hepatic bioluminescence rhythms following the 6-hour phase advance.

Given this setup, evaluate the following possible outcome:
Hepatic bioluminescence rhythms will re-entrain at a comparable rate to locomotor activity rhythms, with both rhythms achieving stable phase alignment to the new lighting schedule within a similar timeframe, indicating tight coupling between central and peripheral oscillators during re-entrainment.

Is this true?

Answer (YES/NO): NO